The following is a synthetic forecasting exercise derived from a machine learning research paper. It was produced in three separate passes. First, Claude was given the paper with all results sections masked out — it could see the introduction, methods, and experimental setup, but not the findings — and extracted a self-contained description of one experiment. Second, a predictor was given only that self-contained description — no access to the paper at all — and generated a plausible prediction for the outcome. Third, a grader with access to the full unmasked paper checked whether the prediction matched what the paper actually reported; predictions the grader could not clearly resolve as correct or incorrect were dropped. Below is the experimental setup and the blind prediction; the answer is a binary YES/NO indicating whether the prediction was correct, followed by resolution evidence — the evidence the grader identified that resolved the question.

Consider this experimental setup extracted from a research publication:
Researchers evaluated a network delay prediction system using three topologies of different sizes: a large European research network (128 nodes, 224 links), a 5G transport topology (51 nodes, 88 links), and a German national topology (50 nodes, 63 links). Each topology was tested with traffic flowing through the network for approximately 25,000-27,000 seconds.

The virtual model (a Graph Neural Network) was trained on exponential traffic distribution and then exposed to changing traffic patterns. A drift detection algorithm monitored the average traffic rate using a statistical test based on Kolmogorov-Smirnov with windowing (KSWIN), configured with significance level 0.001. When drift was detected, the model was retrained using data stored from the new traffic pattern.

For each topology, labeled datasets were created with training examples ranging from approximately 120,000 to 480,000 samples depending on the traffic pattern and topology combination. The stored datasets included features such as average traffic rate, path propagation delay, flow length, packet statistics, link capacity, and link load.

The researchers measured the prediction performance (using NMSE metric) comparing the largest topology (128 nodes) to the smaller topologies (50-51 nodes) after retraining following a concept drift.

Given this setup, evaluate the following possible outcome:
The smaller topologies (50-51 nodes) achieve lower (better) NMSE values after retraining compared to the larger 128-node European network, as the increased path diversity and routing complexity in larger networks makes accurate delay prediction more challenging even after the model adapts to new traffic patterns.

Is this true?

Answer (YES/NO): NO